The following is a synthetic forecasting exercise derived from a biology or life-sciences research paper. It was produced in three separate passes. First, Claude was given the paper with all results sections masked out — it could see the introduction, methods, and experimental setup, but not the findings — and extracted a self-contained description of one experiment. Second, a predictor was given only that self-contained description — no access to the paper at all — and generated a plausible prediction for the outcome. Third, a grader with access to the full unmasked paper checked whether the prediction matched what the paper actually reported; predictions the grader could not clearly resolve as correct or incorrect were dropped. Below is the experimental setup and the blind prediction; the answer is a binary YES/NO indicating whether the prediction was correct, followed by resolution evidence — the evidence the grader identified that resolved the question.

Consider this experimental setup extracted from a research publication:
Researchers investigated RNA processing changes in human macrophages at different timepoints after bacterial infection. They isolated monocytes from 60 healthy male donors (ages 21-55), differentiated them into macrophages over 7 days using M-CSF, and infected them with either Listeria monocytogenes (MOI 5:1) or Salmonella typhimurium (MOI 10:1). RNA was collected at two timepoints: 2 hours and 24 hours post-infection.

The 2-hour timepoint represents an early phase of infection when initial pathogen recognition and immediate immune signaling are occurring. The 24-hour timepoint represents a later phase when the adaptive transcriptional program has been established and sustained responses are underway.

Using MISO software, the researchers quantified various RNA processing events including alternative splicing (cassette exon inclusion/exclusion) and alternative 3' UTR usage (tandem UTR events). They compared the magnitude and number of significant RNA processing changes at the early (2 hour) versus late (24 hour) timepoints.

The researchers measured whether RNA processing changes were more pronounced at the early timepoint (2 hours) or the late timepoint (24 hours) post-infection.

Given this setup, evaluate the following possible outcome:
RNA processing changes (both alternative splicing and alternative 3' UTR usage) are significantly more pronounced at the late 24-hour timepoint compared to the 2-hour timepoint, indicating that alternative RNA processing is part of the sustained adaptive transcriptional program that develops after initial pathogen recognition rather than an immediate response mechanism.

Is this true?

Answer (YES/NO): NO